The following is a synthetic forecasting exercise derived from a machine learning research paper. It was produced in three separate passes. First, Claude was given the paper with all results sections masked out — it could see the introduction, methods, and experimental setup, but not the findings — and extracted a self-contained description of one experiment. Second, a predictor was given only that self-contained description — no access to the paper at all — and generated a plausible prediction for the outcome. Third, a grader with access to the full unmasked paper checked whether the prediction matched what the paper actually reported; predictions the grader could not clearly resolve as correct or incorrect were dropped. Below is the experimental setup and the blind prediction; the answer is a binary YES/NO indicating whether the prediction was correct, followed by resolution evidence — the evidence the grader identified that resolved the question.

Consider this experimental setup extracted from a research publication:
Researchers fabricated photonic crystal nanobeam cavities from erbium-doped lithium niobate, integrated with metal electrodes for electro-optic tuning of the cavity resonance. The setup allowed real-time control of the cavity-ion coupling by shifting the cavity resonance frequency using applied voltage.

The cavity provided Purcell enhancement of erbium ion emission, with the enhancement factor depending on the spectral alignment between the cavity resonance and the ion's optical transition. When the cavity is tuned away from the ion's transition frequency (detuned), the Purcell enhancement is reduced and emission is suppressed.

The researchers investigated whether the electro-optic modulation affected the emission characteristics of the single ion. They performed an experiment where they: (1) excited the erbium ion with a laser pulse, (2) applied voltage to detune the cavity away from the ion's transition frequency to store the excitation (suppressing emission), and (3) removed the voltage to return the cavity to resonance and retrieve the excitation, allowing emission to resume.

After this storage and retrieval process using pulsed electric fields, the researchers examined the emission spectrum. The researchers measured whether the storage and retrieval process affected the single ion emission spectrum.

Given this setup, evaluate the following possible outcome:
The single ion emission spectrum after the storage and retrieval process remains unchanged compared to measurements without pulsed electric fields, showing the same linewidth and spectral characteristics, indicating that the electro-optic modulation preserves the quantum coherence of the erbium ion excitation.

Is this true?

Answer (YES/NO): NO